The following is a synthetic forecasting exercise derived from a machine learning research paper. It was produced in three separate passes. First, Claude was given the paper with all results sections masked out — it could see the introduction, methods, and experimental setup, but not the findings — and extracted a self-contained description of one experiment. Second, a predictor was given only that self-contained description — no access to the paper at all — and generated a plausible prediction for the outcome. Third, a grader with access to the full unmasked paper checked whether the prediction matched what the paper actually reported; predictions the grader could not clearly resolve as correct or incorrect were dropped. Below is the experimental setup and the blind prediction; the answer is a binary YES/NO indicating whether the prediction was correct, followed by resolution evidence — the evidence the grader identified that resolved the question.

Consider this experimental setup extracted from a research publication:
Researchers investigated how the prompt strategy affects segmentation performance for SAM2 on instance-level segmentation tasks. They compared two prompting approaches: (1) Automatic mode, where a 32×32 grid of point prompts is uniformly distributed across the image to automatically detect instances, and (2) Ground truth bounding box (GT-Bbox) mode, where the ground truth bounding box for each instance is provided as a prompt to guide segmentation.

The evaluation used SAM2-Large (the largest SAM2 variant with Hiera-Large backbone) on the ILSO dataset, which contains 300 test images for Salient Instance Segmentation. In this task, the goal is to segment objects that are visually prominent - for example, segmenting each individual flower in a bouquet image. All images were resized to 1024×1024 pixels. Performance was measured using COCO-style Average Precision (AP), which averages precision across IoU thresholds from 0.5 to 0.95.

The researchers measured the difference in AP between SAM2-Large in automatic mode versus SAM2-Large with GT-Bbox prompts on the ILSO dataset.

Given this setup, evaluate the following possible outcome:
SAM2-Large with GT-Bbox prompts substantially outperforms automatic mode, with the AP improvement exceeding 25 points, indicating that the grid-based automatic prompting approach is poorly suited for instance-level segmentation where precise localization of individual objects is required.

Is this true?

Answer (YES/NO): YES